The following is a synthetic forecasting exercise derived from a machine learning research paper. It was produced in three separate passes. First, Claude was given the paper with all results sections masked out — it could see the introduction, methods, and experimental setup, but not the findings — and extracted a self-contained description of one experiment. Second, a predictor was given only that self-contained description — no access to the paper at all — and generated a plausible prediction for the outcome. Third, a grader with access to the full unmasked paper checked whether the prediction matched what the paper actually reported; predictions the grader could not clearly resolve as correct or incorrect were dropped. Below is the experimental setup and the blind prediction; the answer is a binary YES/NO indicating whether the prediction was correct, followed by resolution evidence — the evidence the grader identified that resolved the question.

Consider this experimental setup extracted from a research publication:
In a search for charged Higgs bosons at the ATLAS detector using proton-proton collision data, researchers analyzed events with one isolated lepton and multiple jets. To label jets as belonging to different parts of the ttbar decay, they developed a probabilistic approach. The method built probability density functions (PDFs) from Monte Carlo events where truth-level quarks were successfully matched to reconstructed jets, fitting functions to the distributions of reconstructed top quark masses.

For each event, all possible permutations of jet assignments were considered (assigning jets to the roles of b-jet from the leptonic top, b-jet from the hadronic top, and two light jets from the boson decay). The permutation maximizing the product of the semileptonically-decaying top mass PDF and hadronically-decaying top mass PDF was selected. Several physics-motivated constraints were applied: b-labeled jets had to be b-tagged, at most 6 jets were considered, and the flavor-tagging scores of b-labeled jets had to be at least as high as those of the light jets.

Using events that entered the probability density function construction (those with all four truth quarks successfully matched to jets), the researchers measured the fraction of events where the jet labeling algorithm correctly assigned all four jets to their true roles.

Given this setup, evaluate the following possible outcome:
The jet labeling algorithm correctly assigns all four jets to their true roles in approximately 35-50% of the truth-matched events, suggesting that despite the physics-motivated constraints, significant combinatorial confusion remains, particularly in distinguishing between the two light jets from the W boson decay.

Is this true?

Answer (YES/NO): NO